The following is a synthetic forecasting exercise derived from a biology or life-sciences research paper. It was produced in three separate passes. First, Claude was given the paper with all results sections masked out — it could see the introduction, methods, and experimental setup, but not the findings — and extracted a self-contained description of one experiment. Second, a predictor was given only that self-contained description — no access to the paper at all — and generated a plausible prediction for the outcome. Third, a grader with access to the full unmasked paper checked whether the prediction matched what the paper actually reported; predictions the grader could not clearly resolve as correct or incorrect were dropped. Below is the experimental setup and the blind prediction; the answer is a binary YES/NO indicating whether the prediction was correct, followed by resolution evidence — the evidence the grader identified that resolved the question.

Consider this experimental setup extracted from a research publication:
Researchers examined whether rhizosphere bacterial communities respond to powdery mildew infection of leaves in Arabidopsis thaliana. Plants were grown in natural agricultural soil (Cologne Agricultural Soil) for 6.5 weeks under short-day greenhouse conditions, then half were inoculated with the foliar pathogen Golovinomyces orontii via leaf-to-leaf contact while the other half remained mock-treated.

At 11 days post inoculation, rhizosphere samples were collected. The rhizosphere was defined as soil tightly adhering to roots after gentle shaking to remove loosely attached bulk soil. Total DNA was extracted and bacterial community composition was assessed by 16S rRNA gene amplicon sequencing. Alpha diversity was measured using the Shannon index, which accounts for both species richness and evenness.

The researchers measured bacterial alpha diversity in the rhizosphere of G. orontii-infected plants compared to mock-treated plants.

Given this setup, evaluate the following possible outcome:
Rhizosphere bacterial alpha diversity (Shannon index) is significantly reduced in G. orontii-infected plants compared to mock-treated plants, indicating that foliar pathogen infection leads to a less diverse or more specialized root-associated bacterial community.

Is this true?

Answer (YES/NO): NO